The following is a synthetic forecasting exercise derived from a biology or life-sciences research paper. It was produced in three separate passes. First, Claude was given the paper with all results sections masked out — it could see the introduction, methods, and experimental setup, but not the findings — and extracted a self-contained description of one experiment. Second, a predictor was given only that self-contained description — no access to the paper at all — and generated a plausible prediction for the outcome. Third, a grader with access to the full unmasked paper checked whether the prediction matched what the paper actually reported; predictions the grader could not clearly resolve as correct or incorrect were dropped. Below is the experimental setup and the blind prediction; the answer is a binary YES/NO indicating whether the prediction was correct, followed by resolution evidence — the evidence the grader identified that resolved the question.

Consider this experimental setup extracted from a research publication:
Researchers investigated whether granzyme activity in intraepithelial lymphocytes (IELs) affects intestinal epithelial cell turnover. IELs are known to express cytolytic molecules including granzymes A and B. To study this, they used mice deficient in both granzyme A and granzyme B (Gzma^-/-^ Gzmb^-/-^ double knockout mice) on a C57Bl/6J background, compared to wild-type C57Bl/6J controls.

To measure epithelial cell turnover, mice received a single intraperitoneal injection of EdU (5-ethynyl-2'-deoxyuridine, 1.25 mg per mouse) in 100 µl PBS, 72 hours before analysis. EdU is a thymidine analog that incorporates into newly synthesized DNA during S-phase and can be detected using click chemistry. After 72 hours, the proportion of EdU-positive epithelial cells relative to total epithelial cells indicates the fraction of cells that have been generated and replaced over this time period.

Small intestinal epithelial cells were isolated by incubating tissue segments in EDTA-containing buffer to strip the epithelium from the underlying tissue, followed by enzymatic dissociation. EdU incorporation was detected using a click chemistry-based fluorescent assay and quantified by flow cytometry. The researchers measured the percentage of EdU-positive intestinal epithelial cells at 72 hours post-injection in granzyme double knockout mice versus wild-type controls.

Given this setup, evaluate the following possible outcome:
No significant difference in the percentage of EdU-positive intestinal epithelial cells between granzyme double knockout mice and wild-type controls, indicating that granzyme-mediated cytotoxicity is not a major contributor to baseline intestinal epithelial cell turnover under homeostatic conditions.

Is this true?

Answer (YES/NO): NO